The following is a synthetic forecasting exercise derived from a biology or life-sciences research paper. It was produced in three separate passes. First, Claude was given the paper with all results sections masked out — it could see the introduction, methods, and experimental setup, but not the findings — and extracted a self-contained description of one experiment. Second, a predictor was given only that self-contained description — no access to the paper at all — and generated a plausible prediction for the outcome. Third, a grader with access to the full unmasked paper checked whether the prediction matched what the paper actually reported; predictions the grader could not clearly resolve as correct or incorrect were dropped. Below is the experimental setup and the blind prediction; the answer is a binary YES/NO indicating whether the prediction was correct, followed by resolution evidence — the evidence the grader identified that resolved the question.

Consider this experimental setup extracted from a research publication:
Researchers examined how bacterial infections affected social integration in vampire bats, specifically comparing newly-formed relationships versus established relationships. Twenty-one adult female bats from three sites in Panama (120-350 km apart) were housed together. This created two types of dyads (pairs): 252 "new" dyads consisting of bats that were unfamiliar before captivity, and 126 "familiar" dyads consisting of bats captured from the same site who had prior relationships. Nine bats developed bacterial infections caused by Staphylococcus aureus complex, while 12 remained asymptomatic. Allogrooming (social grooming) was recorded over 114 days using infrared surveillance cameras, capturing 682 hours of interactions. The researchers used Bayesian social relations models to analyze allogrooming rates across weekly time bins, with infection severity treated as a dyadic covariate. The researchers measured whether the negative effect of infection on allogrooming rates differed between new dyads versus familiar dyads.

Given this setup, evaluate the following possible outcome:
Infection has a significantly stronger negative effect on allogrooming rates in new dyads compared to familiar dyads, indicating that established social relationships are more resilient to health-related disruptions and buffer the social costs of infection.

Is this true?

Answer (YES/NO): YES